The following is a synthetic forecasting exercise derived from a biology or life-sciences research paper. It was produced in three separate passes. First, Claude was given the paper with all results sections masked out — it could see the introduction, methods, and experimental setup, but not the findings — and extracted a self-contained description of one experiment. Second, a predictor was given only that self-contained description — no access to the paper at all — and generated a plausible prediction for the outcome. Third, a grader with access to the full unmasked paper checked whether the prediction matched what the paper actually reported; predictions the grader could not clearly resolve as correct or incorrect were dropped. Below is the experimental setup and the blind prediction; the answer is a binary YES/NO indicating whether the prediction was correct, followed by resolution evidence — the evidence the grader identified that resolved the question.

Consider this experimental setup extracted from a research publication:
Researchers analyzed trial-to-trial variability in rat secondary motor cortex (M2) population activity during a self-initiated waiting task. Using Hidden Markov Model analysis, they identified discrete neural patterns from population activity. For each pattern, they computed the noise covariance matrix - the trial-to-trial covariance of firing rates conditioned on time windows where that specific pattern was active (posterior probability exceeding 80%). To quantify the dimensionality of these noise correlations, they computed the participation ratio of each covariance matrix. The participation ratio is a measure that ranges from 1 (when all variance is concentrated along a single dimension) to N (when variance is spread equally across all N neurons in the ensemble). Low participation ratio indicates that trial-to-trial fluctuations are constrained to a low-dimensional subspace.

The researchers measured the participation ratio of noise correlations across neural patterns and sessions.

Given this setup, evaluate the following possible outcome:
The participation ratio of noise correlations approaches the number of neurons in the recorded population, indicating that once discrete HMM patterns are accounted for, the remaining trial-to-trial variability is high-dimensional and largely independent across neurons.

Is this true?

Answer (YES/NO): NO